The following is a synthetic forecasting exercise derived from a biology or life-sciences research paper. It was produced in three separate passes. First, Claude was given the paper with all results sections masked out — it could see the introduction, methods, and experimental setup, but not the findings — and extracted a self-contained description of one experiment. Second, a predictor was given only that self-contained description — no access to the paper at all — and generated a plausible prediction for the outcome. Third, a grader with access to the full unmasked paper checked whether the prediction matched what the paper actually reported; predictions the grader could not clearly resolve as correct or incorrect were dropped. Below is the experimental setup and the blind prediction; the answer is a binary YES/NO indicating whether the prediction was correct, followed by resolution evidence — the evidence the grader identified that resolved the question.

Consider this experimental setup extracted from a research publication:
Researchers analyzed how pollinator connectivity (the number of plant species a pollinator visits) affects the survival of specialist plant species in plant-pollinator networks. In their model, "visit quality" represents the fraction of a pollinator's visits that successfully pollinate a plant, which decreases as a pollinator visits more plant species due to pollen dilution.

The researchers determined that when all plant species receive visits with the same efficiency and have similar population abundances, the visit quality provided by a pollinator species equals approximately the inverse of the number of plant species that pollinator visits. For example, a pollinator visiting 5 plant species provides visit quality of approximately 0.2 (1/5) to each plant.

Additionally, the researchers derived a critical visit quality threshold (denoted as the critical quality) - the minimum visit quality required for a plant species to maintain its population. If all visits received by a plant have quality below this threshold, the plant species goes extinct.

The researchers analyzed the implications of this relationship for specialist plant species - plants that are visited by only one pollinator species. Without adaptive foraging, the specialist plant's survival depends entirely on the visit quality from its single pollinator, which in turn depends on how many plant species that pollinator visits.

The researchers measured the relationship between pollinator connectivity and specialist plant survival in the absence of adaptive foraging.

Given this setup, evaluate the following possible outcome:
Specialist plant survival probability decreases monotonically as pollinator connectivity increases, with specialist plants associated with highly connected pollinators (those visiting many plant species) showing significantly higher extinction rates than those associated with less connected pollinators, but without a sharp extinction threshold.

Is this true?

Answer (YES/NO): NO